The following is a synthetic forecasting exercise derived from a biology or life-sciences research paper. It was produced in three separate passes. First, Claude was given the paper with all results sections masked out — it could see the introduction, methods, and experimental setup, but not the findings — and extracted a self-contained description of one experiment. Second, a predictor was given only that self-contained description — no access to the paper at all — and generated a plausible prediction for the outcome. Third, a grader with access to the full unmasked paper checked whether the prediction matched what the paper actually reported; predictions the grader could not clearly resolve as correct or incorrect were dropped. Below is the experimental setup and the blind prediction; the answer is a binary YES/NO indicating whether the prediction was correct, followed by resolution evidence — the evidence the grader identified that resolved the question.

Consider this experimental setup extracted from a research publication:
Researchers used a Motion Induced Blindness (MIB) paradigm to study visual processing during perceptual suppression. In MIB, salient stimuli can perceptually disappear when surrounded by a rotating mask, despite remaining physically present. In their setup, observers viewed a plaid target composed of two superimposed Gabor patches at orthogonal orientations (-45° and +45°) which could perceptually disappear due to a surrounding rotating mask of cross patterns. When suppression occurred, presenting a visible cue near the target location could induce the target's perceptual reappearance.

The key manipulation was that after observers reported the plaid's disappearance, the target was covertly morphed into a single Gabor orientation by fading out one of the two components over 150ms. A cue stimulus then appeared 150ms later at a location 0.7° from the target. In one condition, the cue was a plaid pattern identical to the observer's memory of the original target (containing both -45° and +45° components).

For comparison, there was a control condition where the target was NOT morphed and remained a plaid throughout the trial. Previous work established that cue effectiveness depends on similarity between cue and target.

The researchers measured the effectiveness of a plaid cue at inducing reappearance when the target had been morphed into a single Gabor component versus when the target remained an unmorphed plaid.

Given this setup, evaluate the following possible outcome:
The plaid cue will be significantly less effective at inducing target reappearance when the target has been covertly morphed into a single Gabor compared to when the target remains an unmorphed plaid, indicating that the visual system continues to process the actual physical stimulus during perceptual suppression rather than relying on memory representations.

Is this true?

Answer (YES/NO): YES